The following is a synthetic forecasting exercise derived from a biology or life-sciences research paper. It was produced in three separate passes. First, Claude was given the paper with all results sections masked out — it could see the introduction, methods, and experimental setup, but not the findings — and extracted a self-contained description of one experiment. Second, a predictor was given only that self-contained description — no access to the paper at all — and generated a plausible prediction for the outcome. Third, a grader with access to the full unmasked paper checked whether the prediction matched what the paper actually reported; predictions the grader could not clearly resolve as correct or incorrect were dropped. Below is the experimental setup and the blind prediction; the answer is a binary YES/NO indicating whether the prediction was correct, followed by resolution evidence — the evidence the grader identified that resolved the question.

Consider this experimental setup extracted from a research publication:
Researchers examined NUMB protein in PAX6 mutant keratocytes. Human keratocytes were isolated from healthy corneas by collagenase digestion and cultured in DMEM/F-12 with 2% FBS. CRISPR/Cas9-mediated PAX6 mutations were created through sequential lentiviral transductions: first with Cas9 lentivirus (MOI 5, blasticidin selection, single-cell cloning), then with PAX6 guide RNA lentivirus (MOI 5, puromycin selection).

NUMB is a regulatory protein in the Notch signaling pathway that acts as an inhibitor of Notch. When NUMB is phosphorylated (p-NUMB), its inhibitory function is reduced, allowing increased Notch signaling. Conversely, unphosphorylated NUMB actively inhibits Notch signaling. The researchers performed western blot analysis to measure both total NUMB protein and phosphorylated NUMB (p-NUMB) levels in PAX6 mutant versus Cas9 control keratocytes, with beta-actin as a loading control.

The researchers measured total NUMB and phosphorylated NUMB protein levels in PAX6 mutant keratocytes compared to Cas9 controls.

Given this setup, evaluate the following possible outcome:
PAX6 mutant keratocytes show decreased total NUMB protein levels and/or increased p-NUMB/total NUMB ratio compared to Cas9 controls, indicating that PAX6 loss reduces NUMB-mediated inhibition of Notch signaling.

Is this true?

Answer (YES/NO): YES